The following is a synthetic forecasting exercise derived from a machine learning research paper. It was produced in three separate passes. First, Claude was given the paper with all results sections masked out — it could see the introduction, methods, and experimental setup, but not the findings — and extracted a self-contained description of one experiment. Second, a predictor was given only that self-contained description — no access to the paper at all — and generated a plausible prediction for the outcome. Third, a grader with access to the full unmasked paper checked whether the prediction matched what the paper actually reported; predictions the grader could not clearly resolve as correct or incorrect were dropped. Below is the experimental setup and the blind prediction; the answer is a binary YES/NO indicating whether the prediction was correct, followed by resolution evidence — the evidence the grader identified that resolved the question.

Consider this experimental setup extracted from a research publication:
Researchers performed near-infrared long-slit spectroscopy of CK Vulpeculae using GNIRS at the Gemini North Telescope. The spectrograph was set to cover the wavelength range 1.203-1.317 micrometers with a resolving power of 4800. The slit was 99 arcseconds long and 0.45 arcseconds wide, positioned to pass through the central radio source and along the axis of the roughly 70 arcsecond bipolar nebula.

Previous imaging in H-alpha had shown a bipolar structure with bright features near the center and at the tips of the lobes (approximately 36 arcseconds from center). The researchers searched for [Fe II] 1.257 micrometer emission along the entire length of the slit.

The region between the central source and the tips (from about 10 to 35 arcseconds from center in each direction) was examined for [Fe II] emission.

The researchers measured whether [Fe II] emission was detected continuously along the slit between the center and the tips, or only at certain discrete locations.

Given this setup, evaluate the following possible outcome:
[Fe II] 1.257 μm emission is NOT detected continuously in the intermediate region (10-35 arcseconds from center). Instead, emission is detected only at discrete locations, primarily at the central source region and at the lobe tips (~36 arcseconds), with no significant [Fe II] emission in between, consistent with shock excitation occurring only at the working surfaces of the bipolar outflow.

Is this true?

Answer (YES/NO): YES